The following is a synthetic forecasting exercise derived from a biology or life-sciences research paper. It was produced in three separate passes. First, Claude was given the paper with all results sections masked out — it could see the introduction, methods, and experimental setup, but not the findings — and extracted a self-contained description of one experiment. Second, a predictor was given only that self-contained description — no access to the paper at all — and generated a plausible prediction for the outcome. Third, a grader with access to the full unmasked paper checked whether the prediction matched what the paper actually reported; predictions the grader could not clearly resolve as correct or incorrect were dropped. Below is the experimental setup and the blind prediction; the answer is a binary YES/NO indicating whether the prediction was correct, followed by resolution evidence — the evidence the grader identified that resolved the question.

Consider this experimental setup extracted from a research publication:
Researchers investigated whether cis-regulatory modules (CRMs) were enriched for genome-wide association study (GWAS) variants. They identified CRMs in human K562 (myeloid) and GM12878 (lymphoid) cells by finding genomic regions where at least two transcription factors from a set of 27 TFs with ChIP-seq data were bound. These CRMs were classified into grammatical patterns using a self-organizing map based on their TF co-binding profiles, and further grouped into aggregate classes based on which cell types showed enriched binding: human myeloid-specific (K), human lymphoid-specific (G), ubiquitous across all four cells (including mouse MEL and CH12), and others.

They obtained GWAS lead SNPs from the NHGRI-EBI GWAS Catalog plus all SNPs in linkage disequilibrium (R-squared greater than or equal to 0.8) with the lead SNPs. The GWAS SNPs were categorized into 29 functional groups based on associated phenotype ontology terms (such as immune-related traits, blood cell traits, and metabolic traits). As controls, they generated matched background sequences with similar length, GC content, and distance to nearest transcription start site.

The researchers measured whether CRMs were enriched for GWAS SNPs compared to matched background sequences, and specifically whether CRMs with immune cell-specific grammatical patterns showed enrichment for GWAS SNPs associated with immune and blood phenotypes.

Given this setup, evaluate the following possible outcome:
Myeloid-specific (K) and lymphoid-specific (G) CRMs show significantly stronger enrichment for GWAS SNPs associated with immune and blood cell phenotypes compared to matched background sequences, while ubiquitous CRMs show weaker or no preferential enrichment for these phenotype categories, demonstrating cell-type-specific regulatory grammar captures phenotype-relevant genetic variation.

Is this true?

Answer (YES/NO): NO